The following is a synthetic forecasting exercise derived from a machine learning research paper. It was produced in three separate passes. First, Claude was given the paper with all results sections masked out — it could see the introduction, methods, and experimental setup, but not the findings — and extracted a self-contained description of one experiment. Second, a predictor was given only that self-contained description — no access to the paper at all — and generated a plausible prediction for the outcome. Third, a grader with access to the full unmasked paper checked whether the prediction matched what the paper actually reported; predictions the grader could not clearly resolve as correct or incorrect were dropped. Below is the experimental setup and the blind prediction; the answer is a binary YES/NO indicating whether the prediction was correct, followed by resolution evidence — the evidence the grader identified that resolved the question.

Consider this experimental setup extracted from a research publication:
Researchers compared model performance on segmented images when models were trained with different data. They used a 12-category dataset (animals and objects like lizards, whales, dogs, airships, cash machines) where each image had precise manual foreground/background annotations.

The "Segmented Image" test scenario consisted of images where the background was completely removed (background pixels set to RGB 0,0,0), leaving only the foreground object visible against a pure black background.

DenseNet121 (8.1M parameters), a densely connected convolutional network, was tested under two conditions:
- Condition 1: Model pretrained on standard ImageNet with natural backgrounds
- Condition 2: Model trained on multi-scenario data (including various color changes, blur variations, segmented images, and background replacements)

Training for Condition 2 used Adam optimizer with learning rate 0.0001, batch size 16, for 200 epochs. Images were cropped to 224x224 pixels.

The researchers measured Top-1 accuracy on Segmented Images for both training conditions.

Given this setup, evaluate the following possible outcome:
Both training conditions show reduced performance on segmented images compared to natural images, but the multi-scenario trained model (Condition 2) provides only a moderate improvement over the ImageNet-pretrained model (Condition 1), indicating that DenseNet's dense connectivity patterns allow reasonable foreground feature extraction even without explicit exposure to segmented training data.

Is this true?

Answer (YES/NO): NO